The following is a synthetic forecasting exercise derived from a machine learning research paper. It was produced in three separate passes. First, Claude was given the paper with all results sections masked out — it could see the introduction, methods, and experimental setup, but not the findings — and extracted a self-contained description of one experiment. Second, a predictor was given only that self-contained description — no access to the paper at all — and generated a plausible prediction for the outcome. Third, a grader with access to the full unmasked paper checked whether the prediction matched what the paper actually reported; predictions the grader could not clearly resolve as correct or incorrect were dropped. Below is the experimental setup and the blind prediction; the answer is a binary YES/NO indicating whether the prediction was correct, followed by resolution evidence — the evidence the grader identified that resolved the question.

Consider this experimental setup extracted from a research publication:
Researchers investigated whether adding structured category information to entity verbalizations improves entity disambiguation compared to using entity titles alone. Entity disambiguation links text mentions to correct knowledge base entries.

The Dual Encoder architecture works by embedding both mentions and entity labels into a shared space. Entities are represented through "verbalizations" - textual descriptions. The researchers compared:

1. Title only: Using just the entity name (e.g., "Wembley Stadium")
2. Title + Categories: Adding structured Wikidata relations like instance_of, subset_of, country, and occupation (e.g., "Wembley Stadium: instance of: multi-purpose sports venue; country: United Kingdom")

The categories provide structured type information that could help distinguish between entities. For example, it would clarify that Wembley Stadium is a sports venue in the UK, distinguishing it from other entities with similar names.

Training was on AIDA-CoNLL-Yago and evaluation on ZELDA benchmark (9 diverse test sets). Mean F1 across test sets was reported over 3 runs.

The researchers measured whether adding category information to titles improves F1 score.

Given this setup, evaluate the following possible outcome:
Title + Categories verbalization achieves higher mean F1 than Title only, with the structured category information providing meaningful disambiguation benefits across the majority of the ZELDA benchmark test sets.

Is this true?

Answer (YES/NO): NO